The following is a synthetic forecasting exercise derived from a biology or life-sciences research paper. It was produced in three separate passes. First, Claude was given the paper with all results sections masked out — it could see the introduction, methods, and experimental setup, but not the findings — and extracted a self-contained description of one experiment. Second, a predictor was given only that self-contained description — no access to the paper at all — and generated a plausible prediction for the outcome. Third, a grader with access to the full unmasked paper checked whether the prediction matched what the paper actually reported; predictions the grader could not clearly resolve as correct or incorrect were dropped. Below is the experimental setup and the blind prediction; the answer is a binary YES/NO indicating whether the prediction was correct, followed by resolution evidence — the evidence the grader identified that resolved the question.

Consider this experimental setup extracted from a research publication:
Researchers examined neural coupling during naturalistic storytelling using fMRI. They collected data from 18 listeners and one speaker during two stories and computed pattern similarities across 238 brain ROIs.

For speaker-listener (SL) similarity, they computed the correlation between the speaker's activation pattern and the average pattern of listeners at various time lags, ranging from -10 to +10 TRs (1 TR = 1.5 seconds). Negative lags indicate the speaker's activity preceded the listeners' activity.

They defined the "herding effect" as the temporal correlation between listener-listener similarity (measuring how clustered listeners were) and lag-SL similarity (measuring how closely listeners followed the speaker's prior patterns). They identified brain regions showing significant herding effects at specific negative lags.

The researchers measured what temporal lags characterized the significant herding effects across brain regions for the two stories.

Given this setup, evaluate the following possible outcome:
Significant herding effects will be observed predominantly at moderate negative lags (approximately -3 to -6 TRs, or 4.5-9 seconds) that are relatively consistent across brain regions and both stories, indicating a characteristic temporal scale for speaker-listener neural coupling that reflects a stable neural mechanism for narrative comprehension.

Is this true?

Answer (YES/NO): NO